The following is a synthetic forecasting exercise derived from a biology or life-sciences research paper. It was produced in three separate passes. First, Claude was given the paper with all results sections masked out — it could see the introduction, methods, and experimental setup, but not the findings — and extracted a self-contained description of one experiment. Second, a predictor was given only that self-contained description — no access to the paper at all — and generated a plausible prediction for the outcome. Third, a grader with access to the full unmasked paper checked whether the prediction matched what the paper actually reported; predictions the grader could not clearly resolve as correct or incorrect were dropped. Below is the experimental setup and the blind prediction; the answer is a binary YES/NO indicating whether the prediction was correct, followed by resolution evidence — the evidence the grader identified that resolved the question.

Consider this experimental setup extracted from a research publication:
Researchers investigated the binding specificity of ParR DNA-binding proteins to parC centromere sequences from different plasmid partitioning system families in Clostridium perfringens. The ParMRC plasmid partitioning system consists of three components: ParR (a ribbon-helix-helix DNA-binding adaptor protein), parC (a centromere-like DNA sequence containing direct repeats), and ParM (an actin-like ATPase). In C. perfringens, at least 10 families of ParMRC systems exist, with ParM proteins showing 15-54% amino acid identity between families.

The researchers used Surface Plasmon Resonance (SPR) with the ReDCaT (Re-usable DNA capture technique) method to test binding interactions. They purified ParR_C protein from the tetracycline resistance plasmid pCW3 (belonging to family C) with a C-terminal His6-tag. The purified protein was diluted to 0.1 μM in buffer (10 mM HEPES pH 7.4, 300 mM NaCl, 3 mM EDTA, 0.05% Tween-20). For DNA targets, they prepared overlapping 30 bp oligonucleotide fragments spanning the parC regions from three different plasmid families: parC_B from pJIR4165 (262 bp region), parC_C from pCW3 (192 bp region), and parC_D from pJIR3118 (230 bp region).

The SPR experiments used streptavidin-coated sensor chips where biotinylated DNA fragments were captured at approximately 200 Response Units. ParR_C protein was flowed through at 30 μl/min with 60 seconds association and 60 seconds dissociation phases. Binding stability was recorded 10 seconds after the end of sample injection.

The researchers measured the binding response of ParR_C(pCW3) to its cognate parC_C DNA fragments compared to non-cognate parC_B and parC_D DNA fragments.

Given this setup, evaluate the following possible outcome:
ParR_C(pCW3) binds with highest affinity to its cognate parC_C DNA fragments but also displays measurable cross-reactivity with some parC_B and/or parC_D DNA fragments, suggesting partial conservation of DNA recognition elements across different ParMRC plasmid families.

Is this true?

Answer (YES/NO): NO